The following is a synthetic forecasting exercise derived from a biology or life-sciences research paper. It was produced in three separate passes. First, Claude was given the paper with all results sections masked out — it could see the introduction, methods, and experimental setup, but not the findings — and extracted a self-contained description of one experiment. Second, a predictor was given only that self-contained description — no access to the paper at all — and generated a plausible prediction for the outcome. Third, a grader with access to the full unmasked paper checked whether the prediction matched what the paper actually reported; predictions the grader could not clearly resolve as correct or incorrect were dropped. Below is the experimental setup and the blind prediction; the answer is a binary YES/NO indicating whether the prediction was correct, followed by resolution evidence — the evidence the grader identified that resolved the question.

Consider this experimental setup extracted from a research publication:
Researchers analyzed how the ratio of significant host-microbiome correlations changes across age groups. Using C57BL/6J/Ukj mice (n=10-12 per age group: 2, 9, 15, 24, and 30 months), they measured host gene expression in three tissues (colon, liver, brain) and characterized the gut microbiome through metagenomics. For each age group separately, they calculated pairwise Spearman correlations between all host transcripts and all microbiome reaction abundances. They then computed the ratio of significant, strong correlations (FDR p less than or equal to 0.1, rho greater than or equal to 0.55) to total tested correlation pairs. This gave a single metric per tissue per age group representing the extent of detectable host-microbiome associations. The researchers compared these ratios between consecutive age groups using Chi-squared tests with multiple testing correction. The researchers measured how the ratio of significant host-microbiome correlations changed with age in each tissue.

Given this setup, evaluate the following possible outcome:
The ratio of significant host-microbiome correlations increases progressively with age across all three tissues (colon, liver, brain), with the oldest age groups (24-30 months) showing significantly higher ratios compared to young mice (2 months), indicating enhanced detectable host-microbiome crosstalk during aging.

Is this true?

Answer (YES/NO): NO